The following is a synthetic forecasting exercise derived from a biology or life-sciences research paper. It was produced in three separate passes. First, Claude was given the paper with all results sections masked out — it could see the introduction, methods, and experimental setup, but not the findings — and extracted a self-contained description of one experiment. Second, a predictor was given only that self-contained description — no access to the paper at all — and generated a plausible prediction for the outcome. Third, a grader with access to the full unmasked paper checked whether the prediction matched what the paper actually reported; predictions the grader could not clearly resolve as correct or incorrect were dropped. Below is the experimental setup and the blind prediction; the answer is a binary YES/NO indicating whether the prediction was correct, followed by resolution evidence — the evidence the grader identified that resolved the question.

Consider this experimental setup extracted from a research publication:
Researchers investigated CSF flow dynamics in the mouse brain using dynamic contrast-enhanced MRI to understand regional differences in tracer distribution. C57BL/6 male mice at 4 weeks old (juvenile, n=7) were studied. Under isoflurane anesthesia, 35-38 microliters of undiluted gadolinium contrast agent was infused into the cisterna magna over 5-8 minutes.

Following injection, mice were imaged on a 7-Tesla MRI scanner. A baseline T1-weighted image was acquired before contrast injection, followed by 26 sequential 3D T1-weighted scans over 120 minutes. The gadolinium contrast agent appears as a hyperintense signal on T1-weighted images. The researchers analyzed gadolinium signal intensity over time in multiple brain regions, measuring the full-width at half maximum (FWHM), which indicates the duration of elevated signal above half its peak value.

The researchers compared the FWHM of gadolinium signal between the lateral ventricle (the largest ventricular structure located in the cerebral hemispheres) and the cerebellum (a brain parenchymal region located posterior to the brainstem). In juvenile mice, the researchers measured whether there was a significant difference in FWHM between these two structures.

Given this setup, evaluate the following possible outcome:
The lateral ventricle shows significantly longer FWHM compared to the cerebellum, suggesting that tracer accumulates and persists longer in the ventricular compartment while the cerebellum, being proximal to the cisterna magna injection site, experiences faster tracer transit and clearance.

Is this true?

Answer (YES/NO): NO